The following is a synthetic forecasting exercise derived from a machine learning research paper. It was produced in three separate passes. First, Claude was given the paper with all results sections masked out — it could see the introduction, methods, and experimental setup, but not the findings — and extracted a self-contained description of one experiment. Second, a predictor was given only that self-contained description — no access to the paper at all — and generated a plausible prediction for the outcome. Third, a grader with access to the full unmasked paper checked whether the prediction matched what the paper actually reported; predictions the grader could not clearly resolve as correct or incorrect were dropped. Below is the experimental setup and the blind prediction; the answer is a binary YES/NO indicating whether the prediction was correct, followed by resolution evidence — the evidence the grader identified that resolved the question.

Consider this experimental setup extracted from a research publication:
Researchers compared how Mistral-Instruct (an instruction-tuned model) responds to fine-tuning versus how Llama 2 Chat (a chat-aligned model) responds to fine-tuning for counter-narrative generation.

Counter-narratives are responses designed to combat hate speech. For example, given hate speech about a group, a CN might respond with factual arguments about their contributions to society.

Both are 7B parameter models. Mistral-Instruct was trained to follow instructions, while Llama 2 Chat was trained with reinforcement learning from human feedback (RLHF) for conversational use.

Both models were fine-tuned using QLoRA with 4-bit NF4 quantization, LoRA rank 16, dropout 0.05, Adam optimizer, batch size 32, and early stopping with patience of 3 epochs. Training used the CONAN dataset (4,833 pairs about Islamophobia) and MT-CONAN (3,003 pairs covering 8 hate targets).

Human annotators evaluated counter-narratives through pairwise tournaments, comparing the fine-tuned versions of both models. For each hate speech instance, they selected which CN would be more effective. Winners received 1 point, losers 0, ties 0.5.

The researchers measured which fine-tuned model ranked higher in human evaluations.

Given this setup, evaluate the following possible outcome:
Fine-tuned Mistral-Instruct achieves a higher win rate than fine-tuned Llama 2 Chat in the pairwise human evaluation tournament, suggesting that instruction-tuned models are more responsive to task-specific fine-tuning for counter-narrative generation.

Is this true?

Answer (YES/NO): YES